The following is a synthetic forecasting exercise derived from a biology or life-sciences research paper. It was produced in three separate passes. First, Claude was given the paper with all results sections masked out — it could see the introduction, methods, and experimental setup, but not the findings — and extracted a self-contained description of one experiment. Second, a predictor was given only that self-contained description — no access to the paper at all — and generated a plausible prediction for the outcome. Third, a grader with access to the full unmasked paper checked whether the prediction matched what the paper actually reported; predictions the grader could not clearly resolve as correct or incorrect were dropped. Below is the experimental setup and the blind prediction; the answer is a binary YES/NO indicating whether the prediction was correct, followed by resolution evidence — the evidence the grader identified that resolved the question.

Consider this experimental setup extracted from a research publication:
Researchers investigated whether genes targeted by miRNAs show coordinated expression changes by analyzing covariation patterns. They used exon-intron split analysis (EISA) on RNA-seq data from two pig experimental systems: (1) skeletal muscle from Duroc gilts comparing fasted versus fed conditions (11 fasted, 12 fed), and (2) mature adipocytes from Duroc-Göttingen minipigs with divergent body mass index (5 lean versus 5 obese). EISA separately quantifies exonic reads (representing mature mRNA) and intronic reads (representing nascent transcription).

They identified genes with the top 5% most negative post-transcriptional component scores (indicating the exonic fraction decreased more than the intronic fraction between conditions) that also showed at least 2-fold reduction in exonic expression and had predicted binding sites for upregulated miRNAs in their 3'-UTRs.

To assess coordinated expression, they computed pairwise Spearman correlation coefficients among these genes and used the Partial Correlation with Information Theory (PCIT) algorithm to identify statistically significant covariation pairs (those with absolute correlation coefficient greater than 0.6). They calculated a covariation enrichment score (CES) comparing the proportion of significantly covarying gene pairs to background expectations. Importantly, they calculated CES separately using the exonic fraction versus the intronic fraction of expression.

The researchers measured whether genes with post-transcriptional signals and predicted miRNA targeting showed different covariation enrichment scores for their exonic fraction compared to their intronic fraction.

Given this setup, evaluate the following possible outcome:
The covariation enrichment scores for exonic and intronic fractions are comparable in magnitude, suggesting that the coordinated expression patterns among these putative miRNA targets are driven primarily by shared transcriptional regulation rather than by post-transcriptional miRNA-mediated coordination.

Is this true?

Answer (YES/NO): NO